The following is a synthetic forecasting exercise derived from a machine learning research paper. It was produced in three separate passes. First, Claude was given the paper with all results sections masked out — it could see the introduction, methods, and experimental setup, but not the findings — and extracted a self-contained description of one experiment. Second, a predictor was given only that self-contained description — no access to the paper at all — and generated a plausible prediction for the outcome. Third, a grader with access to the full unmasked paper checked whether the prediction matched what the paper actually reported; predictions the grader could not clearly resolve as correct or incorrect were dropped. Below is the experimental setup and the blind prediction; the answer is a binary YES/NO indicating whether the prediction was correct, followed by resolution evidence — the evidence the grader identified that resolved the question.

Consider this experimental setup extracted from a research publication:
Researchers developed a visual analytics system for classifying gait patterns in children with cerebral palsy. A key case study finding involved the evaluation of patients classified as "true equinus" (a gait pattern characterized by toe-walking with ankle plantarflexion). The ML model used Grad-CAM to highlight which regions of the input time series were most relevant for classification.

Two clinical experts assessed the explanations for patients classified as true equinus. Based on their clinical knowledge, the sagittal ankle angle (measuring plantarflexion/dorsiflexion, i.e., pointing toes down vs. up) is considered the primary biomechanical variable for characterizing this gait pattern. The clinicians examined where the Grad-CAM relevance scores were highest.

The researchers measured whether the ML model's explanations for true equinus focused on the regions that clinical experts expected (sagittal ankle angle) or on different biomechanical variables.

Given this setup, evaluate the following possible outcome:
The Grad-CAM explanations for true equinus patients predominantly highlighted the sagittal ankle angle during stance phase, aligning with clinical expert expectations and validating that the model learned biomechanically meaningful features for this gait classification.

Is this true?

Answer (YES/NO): NO